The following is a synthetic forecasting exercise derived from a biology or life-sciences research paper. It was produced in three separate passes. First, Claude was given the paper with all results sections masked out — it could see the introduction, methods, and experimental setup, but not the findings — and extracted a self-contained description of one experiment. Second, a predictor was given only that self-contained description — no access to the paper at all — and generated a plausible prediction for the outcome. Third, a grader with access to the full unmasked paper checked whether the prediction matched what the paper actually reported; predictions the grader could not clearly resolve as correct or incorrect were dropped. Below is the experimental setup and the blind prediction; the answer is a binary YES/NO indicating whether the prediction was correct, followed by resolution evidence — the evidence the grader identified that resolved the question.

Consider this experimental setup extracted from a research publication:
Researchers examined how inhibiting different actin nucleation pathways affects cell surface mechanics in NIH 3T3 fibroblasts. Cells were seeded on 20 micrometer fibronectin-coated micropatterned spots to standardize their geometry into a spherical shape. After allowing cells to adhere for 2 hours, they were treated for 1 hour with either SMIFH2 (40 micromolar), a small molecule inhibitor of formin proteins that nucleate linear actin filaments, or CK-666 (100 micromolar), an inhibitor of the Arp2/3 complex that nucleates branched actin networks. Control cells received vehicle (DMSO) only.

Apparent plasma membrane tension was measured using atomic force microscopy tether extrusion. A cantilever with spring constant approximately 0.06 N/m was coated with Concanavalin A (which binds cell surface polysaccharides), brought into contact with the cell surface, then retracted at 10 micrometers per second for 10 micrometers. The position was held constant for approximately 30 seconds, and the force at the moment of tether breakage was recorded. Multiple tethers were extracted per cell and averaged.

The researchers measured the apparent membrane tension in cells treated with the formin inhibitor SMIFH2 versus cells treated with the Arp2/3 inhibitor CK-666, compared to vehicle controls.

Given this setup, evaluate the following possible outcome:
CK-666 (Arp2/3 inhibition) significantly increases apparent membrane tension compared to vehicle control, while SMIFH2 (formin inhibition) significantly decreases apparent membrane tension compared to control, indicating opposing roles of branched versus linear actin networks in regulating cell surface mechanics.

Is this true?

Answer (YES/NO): YES